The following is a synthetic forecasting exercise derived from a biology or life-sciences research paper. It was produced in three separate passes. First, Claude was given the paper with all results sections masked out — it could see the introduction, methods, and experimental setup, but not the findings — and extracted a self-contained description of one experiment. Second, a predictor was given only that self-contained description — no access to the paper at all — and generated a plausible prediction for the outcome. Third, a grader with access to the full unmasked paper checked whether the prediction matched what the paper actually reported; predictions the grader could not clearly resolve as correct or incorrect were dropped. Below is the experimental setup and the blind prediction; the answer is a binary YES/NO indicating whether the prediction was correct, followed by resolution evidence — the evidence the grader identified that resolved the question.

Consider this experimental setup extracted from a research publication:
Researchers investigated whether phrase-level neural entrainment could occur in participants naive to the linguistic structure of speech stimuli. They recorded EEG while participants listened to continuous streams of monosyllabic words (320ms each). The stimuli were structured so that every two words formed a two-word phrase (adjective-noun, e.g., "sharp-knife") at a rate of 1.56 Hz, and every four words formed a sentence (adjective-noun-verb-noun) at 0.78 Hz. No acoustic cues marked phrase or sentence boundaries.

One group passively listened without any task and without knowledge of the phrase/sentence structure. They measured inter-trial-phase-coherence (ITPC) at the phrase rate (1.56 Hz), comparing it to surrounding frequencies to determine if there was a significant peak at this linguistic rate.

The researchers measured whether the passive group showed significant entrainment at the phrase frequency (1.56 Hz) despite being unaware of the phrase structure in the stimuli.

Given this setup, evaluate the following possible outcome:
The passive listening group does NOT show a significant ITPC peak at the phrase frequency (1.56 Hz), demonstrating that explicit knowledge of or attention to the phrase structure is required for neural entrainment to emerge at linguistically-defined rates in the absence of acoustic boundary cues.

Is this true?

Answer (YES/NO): NO